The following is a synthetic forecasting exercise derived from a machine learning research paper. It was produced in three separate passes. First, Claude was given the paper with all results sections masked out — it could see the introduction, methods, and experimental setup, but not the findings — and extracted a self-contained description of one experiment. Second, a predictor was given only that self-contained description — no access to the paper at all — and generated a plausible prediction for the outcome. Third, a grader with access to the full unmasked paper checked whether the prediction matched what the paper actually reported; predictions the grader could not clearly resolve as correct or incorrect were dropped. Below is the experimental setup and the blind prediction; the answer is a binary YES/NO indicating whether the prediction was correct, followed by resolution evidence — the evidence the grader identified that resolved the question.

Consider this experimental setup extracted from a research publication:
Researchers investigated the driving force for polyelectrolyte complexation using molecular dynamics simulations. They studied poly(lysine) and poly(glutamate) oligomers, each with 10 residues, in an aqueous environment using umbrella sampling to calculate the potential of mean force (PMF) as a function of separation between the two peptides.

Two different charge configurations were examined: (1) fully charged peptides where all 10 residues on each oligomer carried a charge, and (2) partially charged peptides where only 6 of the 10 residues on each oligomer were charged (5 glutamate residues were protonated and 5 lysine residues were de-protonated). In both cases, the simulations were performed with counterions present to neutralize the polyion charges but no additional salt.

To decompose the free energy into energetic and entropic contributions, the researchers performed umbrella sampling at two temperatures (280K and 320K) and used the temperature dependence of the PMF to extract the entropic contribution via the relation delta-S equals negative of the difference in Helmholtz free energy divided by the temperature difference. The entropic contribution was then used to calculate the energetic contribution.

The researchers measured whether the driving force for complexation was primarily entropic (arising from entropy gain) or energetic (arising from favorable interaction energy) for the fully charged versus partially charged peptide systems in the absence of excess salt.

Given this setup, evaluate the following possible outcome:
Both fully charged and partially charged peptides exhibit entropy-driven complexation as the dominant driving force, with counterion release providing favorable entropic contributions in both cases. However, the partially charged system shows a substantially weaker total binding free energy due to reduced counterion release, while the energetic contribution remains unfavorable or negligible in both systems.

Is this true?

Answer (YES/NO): NO